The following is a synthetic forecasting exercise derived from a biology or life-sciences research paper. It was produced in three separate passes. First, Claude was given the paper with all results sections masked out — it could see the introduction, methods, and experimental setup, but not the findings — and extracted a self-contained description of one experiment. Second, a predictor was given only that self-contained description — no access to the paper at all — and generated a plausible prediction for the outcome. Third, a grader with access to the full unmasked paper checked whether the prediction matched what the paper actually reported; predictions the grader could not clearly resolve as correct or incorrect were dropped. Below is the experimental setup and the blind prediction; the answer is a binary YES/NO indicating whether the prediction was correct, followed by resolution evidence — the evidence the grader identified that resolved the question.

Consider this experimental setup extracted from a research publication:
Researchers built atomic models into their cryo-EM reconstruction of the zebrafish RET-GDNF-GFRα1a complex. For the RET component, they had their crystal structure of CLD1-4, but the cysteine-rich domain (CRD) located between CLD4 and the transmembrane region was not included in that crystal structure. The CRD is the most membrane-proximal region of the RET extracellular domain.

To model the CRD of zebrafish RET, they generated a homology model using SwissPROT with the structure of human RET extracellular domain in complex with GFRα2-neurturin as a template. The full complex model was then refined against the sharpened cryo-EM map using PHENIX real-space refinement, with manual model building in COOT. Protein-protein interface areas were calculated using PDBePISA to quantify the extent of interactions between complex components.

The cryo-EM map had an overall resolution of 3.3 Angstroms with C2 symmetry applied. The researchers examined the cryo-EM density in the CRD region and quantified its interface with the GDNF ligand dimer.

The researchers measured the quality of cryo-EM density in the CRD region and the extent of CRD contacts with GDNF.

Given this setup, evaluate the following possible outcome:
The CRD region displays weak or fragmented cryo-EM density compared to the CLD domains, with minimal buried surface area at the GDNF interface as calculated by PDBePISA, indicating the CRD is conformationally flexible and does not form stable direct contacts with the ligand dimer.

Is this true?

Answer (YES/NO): NO